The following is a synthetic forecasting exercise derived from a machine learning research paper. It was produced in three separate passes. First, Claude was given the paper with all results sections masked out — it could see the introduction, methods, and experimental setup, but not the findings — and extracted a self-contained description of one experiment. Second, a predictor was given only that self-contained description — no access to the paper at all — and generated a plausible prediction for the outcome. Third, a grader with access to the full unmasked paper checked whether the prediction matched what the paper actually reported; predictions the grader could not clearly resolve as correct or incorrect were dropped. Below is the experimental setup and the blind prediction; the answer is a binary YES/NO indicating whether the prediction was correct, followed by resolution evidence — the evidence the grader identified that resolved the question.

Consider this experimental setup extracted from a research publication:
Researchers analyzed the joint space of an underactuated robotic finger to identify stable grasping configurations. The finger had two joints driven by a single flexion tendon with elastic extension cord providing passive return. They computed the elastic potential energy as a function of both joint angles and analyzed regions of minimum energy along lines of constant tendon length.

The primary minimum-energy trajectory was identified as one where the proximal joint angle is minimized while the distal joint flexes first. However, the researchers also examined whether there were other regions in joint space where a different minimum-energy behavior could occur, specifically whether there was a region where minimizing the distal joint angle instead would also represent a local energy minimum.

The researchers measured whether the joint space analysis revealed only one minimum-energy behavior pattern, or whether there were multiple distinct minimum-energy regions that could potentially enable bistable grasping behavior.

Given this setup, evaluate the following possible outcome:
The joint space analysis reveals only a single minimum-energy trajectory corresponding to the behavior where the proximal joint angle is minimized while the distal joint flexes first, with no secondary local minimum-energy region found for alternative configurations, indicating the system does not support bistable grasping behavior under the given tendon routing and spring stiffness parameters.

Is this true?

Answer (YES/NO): NO